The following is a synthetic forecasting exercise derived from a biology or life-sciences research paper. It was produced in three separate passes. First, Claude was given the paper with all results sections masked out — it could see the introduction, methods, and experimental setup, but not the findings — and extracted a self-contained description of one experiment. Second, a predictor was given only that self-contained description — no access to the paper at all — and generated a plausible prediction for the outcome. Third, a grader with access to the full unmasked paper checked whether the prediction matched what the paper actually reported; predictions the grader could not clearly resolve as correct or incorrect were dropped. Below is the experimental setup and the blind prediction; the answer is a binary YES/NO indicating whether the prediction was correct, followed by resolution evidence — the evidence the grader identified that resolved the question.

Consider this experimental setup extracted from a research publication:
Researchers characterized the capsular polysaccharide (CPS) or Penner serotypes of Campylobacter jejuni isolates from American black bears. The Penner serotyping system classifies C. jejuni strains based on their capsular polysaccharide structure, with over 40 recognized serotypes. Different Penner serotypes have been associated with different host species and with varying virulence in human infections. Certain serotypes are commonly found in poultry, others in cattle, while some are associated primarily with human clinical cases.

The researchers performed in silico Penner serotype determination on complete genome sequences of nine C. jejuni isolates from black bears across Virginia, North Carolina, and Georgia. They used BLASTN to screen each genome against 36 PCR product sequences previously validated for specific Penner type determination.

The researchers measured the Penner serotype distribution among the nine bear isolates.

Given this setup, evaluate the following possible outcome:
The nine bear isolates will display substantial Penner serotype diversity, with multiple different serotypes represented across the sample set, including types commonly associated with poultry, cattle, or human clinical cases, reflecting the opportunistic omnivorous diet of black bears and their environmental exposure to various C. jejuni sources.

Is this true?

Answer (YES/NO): YES